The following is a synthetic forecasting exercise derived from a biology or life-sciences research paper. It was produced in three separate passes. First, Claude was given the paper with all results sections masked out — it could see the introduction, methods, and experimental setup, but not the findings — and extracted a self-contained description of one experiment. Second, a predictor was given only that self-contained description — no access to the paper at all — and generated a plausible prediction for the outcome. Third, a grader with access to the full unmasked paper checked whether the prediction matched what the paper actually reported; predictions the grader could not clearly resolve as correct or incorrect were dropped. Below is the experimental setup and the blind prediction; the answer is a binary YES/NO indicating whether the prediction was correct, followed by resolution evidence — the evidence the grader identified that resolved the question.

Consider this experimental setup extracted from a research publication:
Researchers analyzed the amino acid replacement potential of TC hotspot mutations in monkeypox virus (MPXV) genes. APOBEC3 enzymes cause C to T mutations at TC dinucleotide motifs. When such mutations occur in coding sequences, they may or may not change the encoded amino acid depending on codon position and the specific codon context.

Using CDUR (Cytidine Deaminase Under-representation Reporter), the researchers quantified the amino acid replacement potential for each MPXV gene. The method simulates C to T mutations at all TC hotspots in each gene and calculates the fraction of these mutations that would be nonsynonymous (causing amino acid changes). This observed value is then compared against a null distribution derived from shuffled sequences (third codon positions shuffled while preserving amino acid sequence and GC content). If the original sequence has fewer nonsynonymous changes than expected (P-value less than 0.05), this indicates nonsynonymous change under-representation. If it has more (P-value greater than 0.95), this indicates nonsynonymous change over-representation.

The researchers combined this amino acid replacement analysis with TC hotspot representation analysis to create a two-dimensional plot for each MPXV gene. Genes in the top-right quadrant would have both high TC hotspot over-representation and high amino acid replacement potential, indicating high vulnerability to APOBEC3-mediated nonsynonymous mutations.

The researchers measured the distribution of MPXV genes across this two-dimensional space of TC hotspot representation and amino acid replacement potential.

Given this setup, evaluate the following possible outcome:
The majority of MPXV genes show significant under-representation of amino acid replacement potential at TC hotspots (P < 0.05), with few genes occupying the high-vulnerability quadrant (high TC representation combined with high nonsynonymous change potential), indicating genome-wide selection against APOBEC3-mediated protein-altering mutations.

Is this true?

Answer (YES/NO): NO